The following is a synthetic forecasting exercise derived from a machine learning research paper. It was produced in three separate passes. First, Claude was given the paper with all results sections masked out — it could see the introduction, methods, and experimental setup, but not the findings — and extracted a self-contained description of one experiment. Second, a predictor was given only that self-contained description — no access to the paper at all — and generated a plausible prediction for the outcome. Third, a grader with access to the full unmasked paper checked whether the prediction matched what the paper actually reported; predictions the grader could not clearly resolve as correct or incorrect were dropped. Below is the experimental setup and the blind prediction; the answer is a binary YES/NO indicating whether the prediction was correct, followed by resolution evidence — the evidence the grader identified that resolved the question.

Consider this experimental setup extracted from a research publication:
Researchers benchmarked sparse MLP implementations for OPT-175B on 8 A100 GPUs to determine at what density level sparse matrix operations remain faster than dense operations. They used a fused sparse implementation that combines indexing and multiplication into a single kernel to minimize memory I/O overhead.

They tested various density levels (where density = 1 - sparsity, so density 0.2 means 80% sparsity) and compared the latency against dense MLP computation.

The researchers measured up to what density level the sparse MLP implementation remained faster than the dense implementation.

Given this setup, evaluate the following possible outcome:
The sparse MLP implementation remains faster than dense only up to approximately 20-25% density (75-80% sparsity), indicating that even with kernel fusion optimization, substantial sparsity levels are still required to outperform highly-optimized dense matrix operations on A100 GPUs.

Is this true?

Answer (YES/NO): NO